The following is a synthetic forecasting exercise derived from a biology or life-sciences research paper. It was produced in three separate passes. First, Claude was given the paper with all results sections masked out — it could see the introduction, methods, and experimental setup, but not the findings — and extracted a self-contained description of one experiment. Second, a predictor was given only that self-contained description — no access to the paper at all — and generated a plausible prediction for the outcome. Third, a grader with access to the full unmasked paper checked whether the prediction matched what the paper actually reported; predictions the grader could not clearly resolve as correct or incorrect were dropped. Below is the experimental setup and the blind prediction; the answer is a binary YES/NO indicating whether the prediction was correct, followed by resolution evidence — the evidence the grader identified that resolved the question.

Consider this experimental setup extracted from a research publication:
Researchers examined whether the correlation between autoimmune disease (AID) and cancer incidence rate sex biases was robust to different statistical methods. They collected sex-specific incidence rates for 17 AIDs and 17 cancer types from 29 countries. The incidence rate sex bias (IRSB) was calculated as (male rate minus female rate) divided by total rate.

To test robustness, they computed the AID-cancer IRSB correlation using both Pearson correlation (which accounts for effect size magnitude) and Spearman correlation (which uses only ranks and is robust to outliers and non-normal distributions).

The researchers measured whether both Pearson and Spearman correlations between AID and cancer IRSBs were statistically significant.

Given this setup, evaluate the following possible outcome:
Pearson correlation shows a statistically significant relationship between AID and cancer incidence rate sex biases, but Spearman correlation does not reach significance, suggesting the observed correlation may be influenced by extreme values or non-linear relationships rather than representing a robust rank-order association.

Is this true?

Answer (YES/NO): NO